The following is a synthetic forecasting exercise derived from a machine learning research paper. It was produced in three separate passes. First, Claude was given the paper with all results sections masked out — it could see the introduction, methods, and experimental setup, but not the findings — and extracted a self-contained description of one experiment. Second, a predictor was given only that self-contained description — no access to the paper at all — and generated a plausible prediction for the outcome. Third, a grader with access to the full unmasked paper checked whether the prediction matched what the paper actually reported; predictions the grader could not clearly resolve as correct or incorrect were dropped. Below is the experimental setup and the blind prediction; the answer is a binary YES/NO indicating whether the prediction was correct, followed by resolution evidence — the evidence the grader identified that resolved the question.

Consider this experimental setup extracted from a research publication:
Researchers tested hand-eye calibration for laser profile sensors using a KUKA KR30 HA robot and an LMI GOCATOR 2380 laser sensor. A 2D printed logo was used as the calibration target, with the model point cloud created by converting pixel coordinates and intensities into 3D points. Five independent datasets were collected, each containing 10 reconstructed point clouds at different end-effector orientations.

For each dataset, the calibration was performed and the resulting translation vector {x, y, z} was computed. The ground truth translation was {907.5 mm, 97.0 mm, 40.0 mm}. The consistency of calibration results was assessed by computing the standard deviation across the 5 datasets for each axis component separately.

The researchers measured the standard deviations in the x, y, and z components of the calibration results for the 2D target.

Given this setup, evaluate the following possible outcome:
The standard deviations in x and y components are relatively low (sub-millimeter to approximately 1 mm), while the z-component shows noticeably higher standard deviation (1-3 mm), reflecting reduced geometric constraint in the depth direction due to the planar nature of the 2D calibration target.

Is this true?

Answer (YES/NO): NO